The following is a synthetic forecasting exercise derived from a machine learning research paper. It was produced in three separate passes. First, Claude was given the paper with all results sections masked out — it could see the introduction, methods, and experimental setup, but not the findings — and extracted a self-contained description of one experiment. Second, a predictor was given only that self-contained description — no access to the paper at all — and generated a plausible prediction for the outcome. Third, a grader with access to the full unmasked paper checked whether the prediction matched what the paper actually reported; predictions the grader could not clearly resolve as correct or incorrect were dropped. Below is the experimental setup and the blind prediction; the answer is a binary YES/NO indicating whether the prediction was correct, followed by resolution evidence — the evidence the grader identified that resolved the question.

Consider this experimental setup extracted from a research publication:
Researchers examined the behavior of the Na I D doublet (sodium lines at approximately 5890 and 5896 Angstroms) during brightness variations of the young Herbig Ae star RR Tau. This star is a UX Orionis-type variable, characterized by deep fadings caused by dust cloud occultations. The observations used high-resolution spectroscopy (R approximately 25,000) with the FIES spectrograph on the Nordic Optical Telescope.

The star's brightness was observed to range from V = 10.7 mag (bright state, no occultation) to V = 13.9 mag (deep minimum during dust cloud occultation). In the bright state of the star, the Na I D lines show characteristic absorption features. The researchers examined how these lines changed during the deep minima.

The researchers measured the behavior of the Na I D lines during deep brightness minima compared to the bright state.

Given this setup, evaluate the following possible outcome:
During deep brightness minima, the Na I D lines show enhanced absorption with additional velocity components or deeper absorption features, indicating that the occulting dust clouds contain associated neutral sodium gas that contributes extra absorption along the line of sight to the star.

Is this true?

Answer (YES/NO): NO